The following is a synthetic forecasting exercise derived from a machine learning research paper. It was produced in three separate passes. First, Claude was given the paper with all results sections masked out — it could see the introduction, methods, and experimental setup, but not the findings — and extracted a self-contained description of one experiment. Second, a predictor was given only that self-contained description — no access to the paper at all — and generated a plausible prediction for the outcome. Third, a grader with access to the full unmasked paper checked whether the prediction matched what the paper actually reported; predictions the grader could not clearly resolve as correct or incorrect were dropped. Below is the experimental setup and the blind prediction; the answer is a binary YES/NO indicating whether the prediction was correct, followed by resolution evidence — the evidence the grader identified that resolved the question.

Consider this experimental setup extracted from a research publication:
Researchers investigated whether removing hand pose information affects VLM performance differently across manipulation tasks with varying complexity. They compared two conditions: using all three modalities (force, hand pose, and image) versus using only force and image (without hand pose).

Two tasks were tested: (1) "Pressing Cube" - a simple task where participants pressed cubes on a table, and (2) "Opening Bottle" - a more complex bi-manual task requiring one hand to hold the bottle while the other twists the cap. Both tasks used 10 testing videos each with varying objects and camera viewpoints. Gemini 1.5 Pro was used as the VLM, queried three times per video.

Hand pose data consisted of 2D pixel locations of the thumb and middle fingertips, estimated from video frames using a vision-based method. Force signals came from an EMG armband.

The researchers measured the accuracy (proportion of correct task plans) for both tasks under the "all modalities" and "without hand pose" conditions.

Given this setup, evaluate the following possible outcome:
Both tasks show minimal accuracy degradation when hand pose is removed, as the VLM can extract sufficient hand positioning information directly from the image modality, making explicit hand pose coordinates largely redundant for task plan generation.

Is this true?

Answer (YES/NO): NO